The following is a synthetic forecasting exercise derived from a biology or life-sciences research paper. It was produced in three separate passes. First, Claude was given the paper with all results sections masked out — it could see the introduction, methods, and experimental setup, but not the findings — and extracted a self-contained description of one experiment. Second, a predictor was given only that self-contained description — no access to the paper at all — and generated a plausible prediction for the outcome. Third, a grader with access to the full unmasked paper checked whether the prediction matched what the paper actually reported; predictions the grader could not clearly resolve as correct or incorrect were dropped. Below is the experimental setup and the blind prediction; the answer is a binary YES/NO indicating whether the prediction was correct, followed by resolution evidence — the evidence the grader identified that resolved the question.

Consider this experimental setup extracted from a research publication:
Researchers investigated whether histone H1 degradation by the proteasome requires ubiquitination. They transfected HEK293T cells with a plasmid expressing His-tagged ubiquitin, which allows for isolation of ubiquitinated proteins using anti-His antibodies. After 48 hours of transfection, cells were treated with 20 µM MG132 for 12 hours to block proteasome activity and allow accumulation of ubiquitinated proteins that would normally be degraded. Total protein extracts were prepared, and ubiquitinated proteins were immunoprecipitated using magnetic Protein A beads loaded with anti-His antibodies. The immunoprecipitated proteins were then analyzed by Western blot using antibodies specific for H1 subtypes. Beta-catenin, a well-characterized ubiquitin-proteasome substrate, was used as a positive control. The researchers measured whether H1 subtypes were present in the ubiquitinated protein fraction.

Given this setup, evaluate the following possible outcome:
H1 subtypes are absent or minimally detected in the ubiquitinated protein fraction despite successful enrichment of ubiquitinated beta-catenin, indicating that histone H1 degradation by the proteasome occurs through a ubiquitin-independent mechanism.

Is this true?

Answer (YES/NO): YES